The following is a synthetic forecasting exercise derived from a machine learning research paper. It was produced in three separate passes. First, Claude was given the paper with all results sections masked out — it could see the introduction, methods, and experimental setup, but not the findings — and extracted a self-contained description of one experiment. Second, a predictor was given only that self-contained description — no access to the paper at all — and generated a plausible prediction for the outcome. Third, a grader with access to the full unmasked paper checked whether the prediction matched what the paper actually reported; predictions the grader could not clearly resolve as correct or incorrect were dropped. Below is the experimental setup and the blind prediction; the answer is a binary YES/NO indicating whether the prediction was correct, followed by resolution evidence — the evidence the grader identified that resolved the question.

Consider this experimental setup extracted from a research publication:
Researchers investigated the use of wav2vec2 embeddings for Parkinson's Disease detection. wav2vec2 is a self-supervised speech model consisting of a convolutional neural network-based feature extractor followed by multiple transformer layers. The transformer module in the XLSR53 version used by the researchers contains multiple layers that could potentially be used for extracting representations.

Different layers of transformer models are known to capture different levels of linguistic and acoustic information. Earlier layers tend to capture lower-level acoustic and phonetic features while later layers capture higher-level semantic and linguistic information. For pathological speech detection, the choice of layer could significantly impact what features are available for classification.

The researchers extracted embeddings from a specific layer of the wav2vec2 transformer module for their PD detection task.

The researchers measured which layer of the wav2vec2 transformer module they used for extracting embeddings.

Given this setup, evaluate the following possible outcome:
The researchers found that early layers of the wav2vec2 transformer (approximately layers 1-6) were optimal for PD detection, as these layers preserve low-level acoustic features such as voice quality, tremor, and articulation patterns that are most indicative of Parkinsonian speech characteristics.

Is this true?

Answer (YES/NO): NO